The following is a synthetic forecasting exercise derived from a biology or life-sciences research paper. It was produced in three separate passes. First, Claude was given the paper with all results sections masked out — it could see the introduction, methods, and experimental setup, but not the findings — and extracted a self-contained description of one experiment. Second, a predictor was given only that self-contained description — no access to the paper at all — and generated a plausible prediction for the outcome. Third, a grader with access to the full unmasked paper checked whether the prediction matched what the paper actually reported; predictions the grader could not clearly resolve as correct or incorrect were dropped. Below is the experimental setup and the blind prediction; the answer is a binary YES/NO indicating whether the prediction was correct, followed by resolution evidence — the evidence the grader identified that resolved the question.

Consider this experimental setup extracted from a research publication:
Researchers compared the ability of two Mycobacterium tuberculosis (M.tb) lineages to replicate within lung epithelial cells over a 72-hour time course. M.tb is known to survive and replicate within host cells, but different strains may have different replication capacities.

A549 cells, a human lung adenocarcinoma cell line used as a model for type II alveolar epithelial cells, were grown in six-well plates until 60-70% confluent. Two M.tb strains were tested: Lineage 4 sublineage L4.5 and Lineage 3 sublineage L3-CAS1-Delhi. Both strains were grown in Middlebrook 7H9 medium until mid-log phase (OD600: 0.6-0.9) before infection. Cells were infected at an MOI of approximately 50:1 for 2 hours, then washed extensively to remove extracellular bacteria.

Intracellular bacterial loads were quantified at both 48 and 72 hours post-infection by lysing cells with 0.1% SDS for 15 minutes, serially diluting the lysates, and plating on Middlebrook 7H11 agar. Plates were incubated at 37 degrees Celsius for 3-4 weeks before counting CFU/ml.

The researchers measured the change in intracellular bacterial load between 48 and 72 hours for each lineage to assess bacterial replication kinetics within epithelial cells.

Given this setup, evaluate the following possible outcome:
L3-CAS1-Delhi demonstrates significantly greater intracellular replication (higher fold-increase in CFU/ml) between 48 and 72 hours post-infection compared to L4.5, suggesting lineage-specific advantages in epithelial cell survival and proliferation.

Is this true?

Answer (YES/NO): YES